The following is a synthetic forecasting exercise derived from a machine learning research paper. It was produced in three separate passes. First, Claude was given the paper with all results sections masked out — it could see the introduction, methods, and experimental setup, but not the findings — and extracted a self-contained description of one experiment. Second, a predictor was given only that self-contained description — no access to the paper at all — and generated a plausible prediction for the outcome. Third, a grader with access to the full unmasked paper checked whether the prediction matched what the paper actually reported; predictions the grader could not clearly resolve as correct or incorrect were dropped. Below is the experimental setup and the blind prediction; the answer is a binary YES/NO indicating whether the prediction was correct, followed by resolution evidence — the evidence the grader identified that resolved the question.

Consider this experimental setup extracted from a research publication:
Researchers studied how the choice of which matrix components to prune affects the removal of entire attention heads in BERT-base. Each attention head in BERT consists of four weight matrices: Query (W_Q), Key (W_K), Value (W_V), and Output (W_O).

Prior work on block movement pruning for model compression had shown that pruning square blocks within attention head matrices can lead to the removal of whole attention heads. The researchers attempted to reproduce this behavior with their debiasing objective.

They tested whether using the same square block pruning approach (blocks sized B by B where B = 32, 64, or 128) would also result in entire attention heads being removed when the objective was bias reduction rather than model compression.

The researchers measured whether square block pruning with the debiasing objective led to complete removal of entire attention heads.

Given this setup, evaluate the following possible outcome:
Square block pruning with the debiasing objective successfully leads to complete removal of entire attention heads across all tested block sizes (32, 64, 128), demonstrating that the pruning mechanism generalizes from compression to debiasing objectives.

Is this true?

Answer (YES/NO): NO